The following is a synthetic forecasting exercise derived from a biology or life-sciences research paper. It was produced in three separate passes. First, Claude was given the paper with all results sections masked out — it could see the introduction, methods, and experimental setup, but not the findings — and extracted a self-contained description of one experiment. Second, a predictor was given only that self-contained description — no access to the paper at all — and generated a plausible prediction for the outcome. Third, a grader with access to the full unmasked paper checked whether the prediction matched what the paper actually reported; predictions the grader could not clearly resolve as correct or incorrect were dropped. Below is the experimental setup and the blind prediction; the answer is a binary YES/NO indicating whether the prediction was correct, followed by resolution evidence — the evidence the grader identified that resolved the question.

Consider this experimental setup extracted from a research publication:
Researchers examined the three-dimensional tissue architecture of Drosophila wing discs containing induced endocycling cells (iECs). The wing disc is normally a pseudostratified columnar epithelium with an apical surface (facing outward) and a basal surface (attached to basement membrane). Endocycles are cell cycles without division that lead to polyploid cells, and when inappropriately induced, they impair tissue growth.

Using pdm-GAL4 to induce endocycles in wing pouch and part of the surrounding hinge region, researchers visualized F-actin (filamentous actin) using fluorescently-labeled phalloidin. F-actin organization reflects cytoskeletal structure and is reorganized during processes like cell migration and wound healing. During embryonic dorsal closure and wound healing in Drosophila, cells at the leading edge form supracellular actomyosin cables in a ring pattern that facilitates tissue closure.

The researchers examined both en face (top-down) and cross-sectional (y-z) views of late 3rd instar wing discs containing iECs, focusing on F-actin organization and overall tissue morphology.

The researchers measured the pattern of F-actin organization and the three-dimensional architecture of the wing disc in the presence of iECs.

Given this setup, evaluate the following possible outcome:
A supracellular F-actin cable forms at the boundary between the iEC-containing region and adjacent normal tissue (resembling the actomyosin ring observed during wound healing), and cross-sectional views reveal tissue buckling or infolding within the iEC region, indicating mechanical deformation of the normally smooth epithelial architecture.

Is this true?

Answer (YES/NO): YES